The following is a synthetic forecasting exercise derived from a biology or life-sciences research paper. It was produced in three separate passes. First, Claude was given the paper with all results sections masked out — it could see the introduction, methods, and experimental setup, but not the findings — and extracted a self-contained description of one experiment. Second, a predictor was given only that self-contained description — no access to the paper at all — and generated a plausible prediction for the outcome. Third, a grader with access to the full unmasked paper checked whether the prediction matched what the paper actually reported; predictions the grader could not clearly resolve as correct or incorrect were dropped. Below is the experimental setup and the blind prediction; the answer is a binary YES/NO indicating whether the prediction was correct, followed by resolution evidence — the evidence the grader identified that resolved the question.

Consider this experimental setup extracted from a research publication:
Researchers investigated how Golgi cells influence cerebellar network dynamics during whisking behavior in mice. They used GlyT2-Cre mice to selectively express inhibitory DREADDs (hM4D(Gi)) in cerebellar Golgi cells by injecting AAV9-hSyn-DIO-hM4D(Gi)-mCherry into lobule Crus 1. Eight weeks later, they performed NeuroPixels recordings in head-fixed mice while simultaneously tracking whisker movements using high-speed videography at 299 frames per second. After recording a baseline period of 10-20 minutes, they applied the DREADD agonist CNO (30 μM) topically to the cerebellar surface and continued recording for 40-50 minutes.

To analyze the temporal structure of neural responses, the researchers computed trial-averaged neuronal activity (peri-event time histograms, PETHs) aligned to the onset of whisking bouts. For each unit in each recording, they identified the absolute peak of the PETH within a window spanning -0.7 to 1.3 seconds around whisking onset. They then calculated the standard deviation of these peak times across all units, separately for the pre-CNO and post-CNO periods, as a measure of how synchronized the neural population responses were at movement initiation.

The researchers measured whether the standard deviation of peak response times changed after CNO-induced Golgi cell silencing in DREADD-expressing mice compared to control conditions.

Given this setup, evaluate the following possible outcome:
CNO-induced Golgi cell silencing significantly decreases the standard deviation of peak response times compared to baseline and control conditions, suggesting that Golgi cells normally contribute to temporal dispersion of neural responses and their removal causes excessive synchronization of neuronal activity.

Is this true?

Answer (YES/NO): YES